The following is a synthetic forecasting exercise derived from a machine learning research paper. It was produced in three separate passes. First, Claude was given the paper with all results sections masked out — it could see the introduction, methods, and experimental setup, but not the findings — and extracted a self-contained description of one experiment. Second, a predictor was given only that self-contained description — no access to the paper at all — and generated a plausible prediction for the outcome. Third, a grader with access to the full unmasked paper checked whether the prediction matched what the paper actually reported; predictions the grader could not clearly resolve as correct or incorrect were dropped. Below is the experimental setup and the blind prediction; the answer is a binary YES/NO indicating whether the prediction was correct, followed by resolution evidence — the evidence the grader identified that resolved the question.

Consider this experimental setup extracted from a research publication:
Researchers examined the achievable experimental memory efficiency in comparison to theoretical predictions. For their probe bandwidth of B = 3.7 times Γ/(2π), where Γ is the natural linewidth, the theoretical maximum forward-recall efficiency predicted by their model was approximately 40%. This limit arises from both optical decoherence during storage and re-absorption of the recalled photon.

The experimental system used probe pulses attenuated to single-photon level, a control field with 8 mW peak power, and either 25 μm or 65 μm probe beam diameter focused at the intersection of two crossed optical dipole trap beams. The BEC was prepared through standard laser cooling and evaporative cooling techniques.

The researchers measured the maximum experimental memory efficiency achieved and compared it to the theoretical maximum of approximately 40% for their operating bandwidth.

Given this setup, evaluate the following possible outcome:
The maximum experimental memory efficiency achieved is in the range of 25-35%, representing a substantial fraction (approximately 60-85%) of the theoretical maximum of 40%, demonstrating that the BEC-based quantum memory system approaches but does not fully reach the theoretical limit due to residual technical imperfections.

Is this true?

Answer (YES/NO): YES